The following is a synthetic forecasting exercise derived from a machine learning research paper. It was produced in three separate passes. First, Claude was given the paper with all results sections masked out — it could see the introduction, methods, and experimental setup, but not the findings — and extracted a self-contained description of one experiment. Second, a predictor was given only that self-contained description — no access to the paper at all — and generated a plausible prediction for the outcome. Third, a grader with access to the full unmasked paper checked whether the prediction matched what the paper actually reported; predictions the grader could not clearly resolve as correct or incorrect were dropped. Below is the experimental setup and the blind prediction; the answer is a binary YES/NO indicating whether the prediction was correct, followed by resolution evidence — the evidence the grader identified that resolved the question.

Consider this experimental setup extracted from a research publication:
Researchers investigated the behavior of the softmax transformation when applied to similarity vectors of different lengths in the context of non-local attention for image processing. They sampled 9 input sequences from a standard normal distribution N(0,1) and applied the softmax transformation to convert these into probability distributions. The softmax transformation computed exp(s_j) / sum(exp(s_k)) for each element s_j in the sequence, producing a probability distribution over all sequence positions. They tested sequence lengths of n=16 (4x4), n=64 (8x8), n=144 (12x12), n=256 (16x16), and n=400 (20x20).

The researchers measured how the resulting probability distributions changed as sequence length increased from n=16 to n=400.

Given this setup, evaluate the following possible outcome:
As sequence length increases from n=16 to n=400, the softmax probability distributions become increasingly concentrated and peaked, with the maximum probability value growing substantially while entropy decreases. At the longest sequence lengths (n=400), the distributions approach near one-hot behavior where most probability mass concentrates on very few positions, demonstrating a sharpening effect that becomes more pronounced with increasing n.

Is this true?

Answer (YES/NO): NO